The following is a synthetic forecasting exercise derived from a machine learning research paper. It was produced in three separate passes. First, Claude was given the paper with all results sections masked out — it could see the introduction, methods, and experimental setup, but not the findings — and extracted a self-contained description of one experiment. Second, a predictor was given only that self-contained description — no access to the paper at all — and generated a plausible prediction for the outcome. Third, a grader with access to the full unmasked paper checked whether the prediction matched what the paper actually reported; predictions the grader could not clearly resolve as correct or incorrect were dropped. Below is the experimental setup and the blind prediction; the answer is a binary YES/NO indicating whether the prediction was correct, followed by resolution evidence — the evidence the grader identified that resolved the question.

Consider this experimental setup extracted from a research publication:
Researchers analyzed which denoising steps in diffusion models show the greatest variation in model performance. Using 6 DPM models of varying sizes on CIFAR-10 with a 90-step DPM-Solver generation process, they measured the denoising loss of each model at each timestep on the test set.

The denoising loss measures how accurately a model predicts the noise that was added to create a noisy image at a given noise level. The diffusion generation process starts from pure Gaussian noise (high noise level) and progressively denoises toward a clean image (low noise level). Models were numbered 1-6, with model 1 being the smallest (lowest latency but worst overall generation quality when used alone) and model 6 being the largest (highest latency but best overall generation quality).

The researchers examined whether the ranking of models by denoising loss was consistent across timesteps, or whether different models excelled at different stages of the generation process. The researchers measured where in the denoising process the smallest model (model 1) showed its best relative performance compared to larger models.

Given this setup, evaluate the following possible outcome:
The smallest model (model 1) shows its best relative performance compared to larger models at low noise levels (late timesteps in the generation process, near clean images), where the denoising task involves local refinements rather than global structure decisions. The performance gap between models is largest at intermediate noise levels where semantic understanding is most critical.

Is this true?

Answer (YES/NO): YES